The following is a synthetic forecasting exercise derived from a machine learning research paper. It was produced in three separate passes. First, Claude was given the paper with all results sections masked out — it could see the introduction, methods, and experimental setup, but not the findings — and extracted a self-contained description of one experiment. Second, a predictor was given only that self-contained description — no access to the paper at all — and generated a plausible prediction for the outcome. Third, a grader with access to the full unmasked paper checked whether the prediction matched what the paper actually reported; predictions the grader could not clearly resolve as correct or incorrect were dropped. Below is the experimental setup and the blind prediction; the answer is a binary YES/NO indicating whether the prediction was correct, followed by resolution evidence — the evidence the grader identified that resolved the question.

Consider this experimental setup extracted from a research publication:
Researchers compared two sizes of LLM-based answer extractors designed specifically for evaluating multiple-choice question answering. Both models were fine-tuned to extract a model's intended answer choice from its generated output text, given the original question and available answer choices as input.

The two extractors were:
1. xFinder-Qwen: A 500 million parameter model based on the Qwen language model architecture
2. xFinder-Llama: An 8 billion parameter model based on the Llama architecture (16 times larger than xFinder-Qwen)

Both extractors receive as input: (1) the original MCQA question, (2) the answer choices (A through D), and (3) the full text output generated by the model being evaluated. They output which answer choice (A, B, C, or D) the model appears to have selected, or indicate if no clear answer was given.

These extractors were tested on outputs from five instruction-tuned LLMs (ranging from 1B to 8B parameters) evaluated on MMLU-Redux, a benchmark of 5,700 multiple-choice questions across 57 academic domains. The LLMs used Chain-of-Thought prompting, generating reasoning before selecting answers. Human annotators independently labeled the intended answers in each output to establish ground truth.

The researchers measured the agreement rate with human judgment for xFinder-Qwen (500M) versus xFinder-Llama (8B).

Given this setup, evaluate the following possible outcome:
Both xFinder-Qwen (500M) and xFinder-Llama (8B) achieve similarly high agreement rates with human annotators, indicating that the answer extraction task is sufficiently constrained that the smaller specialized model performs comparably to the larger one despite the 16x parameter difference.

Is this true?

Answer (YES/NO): YES